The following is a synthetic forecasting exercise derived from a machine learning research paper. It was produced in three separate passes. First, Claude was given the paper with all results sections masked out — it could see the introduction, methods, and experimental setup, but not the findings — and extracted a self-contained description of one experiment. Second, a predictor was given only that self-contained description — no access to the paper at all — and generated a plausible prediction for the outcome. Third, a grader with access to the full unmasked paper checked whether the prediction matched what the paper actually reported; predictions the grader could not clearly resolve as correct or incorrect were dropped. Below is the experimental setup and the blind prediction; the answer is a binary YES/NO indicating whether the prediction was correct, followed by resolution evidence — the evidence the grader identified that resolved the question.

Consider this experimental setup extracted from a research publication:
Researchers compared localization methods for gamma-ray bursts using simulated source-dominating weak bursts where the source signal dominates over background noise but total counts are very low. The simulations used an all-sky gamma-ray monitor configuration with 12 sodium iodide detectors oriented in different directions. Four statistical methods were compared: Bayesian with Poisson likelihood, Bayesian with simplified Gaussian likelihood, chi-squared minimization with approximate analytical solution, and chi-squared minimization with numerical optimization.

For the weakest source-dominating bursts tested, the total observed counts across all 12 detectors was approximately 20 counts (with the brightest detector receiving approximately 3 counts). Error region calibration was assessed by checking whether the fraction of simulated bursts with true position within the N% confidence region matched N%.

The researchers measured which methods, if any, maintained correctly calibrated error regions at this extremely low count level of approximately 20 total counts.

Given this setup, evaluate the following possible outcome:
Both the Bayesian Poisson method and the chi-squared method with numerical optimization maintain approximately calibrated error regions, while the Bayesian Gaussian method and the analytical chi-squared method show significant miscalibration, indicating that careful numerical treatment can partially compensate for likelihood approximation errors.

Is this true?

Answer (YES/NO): NO